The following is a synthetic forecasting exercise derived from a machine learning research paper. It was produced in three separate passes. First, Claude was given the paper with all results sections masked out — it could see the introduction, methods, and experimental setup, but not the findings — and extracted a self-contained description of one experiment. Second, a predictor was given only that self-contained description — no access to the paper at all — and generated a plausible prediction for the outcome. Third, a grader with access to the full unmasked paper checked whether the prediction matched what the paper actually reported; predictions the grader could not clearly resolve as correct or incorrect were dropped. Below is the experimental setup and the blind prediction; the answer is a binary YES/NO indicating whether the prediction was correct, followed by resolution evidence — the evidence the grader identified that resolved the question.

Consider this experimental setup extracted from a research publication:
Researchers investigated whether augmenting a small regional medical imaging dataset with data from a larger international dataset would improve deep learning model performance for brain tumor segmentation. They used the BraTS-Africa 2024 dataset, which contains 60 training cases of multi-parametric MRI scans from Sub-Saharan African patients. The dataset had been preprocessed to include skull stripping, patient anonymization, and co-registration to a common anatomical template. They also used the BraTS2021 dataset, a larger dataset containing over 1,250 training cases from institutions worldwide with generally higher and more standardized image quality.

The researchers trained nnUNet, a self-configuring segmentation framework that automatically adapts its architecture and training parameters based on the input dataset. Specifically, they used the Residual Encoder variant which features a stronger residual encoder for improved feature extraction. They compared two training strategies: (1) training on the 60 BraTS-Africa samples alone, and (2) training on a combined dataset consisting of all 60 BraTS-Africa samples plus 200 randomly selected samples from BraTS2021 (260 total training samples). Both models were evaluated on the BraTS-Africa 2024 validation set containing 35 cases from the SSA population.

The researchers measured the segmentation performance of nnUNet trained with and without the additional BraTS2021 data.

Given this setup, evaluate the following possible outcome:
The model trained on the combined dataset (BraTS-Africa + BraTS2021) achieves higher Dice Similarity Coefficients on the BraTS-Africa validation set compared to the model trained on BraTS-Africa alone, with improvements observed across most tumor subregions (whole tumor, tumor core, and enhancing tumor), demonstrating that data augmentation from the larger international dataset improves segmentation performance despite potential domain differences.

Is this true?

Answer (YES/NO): NO